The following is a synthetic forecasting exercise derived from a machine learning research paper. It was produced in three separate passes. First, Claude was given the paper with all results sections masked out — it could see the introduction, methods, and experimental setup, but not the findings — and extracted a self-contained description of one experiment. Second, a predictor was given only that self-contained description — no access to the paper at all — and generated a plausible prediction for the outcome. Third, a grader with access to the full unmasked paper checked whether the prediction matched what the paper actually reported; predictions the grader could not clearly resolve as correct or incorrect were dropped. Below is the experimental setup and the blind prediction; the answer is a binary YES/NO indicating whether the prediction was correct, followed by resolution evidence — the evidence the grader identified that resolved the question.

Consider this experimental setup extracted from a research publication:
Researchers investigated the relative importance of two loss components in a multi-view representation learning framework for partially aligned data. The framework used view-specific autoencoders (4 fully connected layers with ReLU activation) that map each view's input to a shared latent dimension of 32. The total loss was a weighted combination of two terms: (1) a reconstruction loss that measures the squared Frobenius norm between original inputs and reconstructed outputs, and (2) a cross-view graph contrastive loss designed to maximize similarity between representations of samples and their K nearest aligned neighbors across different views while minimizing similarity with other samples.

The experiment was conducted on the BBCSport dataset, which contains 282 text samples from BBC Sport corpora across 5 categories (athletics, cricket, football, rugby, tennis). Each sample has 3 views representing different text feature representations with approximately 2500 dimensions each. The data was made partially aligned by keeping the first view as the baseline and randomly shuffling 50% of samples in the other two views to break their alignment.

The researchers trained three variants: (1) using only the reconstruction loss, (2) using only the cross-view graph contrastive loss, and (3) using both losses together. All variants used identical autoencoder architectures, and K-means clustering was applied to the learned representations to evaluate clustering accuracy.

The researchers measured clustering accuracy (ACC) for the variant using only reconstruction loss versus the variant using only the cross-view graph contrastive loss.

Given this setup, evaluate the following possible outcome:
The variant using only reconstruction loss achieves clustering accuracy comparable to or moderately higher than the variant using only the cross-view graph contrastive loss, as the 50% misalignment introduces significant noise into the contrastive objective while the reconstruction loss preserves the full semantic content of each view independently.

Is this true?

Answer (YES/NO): NO